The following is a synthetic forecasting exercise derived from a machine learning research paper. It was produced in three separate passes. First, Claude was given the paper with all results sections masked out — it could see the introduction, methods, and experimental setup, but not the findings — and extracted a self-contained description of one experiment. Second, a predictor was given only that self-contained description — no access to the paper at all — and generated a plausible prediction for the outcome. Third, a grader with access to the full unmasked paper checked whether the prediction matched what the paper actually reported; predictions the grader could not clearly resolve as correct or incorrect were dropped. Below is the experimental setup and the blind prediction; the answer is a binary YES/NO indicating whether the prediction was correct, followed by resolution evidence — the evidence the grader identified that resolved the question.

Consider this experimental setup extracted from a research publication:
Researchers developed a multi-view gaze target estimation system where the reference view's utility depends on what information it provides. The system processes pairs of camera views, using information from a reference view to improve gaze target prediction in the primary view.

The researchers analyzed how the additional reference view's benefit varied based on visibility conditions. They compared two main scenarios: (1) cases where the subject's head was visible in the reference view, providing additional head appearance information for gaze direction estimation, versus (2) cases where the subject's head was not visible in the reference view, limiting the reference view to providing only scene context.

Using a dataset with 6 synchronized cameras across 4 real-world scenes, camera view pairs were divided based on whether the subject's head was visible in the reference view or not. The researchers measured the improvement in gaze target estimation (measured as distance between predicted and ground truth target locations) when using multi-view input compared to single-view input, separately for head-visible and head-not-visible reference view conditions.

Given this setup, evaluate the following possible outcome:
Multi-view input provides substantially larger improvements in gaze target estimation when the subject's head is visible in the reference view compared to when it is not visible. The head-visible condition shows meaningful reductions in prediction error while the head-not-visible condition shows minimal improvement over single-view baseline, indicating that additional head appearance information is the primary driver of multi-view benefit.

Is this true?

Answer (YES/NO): NO